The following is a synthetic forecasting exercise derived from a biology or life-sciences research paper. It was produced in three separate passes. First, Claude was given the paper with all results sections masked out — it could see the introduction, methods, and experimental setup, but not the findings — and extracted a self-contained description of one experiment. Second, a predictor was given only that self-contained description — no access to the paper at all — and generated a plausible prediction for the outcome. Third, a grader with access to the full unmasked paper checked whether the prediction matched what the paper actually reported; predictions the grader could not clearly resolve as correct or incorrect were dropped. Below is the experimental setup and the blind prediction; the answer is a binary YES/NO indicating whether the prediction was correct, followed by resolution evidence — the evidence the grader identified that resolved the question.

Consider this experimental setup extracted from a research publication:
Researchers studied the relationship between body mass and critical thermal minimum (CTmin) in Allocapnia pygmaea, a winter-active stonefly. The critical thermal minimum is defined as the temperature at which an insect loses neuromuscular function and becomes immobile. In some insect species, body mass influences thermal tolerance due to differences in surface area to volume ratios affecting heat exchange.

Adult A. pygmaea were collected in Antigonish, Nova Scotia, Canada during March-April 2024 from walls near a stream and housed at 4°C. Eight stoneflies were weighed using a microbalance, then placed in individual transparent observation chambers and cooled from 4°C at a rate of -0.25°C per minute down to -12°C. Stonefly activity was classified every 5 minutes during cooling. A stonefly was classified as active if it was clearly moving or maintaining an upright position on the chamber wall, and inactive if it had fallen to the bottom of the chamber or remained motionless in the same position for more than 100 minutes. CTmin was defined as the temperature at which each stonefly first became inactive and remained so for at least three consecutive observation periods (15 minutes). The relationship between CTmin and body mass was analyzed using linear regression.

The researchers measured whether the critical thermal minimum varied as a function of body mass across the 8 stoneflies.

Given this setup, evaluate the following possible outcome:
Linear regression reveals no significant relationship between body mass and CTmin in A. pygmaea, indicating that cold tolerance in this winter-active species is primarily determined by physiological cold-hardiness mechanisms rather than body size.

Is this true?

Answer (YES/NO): YES